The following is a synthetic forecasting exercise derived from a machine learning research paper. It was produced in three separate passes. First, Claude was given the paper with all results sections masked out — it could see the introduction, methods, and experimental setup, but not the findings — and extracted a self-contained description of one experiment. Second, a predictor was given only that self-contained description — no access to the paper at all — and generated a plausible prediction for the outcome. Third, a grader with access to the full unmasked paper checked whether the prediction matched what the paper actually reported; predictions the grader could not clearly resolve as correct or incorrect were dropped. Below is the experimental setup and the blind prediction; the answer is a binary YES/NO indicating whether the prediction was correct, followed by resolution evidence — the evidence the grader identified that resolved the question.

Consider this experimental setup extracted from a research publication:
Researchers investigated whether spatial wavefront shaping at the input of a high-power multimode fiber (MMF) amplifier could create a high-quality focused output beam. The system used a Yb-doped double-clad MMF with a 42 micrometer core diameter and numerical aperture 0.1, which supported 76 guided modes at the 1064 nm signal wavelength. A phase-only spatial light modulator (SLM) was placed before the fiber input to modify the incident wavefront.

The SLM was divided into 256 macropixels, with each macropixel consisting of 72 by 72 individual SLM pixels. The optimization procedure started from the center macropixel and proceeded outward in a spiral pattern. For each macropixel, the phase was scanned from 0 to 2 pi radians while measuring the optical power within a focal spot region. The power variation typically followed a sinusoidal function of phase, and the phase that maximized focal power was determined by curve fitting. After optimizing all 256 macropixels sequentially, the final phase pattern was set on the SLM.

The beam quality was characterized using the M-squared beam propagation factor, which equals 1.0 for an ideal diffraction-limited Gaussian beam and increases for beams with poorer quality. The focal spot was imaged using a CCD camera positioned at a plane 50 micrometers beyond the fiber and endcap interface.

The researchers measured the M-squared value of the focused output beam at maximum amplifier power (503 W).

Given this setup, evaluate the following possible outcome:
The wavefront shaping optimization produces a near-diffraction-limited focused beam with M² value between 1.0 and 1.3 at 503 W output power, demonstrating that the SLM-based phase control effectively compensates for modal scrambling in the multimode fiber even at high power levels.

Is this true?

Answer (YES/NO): NO